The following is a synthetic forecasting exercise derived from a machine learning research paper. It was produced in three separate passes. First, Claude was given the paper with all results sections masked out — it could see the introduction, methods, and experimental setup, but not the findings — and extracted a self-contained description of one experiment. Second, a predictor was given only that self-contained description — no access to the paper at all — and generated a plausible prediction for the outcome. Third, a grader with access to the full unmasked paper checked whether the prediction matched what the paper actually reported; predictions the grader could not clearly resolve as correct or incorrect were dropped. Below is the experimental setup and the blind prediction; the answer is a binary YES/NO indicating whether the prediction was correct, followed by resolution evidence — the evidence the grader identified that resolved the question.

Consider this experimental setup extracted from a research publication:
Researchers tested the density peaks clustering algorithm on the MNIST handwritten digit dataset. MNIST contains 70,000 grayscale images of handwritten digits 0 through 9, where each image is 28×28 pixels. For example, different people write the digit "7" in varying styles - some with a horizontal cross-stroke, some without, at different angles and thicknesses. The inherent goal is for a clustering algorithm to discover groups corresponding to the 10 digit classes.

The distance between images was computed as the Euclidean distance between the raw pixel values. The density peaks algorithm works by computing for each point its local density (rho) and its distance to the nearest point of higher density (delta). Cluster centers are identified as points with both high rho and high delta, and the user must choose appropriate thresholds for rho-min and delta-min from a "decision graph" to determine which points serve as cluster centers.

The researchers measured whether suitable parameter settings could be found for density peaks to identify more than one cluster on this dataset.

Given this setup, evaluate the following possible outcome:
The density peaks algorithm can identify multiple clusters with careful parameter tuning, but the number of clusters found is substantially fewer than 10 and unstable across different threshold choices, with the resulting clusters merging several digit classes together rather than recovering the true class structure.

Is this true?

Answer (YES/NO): NO